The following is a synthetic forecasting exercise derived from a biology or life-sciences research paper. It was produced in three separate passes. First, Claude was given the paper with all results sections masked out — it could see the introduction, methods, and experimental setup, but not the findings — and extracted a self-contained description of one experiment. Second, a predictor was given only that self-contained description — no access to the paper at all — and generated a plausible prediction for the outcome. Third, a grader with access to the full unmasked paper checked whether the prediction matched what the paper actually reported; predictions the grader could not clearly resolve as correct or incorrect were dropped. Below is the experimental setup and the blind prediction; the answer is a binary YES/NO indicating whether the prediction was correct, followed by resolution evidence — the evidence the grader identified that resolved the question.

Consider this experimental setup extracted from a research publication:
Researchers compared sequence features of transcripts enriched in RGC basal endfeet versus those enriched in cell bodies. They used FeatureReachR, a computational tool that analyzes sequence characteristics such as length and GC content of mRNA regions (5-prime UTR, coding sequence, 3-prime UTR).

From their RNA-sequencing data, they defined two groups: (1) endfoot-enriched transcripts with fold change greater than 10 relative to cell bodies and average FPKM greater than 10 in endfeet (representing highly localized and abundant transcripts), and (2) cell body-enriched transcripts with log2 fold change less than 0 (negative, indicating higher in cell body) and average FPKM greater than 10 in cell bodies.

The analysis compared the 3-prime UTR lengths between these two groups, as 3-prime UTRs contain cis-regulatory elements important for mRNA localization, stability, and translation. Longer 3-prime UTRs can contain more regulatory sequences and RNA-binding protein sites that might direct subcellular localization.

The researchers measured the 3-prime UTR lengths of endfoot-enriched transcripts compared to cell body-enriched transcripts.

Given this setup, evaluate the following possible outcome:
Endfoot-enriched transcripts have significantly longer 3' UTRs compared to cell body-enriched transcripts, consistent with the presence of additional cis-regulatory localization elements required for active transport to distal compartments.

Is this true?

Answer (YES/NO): YES